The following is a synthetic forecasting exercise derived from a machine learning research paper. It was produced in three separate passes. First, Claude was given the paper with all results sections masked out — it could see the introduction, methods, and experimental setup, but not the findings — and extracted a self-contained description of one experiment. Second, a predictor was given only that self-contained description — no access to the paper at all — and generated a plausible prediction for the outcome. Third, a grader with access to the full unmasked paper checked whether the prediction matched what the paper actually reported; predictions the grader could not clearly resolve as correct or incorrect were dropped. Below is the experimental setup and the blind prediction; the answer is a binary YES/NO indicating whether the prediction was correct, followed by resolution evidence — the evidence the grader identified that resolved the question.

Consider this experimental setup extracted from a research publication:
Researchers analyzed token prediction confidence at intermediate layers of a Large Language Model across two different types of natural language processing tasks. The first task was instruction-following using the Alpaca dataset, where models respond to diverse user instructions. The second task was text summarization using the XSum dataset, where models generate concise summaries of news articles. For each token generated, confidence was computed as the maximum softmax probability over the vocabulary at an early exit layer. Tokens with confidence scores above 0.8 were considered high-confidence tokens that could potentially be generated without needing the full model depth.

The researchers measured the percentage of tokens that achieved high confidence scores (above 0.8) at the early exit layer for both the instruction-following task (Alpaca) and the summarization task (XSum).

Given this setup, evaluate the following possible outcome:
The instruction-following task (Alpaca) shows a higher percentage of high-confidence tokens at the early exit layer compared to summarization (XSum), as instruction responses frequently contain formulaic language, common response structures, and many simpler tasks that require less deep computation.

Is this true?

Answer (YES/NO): NO